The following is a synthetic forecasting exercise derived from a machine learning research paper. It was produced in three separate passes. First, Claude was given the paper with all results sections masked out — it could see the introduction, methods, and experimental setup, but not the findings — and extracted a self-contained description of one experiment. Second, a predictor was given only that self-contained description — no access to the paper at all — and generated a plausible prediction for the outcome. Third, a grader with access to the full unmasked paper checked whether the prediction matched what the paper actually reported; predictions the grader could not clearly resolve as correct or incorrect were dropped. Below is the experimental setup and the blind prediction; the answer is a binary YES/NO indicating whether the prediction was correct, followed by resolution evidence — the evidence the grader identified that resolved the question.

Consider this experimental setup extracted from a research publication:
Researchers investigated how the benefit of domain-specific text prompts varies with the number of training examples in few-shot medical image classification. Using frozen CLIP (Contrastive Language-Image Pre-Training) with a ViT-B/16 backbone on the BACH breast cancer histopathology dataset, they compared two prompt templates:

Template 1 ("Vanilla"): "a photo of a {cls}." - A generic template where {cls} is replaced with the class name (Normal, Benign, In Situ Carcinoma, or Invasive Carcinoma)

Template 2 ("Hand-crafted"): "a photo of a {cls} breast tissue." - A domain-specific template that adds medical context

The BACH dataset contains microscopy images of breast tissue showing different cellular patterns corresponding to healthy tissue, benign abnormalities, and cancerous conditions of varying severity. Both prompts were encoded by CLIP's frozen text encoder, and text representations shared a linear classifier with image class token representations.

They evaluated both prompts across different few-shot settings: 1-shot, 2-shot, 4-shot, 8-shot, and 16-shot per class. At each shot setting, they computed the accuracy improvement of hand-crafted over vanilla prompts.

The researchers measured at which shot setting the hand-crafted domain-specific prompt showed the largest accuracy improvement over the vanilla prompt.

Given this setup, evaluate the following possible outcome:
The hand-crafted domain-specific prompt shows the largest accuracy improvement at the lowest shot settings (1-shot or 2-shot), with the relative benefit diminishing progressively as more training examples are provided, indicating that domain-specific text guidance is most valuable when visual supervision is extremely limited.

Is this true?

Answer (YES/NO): NO